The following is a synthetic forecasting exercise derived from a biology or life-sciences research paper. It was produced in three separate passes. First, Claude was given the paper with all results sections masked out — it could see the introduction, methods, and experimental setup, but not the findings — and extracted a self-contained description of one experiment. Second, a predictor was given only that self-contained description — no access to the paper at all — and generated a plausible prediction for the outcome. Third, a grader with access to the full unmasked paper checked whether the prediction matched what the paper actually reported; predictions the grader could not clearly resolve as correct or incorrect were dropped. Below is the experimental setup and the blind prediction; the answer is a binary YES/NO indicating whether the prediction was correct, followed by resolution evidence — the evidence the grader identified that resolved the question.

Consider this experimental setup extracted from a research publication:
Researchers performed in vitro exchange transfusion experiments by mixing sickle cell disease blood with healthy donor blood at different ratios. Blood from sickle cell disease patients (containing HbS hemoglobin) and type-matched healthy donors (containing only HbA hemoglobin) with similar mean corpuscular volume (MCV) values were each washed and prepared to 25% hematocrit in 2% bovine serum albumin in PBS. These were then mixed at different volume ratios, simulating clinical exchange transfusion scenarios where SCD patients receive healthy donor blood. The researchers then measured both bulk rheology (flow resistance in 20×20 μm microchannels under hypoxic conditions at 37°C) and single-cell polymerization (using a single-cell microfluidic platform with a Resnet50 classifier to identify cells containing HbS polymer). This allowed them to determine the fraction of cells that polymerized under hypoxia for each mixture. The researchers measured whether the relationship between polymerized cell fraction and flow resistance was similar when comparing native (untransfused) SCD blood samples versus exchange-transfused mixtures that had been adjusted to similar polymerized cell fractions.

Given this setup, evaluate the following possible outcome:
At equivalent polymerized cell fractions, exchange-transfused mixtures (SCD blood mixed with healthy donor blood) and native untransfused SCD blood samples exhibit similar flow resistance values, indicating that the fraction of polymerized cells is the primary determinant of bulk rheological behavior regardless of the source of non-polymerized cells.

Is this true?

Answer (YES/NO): YES